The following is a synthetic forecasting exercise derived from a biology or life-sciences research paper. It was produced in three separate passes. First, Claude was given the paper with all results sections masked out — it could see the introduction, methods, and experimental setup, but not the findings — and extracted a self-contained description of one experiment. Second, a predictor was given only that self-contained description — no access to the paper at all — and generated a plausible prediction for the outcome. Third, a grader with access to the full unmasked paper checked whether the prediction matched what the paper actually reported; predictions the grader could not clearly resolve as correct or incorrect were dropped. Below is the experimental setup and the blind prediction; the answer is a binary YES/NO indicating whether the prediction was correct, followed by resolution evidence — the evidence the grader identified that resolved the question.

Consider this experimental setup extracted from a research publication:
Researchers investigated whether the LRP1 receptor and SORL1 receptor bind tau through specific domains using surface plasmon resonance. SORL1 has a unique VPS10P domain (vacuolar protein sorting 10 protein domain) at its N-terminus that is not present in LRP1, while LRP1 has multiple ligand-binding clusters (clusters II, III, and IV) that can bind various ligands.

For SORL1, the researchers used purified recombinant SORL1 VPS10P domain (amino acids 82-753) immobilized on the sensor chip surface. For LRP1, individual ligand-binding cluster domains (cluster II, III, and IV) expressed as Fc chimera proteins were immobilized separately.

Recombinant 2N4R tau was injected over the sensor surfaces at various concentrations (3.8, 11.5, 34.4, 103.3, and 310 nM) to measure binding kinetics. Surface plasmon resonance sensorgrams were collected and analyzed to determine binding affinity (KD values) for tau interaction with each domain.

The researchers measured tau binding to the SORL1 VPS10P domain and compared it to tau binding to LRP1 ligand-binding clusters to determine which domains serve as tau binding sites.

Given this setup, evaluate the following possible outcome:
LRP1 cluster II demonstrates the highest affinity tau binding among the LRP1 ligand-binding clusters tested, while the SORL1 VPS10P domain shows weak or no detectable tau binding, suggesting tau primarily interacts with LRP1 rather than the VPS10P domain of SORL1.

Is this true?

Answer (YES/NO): NO